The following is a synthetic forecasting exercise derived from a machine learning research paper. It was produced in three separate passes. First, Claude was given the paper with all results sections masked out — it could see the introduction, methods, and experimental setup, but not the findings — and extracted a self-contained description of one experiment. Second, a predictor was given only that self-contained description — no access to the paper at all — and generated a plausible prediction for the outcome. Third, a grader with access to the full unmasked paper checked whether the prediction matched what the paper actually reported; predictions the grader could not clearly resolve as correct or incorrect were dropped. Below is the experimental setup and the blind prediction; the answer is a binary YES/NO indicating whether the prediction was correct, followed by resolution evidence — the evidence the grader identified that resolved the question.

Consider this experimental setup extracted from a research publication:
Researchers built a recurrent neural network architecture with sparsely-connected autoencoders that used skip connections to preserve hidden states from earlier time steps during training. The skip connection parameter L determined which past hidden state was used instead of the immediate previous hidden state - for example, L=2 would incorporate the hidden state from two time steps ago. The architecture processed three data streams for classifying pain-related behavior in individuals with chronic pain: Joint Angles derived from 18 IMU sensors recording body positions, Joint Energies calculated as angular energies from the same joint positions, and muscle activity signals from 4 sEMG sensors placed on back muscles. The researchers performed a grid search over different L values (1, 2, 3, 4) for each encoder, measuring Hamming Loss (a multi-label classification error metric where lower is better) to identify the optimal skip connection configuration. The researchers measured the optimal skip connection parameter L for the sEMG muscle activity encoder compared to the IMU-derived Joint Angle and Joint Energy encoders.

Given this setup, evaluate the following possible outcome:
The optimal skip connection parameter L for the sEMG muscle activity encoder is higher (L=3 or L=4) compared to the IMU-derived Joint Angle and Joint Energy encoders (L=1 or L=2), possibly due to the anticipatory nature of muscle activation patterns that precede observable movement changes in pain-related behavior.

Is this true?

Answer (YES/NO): NO